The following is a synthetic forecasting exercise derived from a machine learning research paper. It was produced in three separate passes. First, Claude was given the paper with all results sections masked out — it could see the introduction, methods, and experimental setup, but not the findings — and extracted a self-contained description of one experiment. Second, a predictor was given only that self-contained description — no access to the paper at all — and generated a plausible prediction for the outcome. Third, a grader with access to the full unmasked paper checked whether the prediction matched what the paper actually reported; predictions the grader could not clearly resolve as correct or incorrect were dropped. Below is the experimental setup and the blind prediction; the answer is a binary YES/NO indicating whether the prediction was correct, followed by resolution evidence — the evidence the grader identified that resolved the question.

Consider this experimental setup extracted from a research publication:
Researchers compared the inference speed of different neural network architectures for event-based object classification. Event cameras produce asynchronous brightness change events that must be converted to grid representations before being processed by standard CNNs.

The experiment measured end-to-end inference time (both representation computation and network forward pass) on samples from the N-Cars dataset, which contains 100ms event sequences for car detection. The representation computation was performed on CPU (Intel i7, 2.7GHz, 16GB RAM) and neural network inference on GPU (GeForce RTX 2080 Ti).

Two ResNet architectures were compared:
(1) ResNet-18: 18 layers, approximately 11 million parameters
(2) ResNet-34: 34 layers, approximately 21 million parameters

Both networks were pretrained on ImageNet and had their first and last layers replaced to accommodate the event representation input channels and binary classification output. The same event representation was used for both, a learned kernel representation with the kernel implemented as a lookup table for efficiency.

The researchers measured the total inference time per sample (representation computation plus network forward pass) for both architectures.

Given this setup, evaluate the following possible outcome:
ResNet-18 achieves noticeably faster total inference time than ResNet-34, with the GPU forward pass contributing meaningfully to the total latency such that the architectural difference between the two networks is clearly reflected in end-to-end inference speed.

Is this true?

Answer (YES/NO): YES